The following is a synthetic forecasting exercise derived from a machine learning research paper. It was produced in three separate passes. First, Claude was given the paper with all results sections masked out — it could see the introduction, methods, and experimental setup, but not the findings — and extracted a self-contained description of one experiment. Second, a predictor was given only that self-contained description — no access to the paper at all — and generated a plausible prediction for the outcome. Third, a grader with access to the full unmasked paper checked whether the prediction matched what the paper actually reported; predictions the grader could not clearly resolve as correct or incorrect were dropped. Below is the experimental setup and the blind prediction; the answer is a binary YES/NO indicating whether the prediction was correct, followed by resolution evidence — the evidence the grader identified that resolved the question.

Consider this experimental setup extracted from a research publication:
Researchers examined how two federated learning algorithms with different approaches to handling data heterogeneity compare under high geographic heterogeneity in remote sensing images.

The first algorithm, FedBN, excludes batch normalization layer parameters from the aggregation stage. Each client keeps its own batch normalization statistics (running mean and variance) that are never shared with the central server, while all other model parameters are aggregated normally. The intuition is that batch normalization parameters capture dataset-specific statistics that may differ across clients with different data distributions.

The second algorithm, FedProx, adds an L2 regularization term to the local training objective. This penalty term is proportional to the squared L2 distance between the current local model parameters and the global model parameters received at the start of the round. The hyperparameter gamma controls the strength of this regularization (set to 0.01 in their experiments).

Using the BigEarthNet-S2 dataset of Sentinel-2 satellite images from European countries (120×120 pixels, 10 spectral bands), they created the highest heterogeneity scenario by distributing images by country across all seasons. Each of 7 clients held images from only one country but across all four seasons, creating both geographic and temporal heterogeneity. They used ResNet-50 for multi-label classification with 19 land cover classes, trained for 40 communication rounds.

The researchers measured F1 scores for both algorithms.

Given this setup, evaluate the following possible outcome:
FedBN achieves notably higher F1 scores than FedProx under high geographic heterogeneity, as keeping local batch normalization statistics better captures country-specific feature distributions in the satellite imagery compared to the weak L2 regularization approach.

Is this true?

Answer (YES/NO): YES